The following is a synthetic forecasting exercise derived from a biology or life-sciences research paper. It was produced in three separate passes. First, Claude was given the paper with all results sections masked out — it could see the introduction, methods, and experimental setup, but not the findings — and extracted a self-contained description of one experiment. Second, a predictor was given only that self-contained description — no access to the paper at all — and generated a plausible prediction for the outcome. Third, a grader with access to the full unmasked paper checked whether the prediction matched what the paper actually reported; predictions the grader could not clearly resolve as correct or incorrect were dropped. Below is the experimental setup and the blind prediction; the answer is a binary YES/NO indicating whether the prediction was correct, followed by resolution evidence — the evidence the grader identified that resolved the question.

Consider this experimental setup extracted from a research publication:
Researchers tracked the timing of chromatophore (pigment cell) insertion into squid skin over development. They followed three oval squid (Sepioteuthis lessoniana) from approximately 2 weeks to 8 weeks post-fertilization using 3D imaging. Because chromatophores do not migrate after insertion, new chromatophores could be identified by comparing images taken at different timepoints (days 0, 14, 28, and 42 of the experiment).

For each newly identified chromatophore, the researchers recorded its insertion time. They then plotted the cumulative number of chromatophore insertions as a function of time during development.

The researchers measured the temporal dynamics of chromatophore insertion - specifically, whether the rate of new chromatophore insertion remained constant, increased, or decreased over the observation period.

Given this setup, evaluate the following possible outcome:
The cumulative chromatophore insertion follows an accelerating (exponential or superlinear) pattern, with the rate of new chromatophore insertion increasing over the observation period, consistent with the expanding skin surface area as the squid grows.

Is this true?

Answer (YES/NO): YES